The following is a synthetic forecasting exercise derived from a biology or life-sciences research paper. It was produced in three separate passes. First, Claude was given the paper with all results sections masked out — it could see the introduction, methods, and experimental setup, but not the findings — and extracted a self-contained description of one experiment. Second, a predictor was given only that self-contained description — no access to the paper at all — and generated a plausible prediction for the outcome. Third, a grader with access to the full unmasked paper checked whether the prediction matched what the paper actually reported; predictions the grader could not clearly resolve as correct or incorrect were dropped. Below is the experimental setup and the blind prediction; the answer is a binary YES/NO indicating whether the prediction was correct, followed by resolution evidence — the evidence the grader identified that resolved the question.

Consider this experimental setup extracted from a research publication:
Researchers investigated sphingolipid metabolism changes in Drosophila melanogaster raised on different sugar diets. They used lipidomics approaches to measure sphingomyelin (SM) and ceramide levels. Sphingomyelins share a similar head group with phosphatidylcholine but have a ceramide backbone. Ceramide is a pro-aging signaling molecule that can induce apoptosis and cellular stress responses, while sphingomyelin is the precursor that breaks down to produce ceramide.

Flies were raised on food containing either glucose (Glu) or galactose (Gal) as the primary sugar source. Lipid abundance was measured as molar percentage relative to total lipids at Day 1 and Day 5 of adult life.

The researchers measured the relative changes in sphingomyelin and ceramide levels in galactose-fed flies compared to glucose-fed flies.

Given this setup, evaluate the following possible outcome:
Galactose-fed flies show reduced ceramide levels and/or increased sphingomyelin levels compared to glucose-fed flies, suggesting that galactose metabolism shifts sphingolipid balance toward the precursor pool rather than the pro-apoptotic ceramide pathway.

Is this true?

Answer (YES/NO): YES